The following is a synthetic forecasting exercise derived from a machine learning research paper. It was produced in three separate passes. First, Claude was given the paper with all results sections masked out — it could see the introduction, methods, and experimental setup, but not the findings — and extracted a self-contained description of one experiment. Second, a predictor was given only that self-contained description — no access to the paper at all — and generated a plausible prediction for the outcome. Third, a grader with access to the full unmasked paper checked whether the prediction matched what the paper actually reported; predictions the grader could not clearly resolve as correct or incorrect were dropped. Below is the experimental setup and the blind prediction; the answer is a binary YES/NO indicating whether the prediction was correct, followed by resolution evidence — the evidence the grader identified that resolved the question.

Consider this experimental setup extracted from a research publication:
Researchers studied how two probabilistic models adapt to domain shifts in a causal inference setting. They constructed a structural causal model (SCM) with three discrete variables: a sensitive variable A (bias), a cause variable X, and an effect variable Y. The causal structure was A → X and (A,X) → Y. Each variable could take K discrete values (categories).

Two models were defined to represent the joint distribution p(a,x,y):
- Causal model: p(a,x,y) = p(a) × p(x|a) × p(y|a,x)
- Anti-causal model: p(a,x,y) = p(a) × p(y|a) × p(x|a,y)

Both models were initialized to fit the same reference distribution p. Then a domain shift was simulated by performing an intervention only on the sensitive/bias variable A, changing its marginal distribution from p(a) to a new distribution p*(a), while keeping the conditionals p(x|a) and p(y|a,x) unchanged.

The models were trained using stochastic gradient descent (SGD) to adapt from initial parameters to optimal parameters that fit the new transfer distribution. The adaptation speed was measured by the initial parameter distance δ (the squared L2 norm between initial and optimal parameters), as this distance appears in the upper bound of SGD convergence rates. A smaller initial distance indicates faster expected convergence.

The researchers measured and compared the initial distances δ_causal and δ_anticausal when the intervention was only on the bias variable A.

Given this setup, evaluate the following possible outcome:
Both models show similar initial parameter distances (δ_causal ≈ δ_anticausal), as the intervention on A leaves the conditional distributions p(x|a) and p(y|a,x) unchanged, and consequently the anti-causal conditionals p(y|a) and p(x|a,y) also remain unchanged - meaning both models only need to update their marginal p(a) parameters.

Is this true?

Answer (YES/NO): YES